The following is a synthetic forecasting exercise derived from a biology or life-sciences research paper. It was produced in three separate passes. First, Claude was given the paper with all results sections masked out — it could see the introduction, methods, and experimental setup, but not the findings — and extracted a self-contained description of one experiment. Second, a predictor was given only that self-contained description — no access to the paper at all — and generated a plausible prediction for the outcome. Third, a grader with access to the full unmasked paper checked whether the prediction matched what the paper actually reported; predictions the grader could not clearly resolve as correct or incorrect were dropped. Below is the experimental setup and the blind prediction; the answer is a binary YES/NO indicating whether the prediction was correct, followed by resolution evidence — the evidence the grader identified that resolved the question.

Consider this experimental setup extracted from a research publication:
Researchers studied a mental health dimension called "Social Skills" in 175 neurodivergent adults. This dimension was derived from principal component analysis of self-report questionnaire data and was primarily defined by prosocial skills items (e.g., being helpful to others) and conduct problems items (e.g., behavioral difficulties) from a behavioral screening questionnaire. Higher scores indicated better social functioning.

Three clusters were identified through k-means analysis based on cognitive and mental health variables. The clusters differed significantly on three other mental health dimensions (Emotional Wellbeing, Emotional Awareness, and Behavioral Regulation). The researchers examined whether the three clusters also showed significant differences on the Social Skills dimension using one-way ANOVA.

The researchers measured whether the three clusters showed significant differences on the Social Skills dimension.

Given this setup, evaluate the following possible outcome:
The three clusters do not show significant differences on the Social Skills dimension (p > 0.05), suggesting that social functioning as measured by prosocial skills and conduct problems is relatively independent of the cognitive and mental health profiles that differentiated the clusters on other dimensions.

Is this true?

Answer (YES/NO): YES